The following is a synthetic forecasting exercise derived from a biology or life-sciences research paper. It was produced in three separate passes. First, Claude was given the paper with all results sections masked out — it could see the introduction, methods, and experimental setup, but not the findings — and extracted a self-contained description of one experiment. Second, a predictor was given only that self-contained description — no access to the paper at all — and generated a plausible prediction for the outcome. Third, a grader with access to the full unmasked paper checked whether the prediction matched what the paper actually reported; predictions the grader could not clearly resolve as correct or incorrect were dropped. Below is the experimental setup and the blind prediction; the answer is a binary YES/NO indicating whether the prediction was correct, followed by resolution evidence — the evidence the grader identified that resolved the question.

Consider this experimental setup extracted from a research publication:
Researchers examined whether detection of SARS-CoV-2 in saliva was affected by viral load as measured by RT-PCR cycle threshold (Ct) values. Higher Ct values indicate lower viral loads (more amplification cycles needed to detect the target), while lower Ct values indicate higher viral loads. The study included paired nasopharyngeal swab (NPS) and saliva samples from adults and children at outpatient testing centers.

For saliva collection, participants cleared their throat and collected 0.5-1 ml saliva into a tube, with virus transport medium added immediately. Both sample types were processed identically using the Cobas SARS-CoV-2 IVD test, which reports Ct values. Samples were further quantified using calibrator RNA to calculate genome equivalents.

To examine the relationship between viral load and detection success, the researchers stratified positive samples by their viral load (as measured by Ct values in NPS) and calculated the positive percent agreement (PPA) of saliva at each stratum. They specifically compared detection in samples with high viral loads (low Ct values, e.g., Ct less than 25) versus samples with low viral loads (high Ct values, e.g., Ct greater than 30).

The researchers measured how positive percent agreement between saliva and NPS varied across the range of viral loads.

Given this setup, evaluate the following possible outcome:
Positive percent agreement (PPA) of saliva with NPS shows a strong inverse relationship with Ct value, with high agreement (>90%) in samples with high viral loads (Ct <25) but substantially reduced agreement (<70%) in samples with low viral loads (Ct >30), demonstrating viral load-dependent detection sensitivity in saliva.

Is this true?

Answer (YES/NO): NO